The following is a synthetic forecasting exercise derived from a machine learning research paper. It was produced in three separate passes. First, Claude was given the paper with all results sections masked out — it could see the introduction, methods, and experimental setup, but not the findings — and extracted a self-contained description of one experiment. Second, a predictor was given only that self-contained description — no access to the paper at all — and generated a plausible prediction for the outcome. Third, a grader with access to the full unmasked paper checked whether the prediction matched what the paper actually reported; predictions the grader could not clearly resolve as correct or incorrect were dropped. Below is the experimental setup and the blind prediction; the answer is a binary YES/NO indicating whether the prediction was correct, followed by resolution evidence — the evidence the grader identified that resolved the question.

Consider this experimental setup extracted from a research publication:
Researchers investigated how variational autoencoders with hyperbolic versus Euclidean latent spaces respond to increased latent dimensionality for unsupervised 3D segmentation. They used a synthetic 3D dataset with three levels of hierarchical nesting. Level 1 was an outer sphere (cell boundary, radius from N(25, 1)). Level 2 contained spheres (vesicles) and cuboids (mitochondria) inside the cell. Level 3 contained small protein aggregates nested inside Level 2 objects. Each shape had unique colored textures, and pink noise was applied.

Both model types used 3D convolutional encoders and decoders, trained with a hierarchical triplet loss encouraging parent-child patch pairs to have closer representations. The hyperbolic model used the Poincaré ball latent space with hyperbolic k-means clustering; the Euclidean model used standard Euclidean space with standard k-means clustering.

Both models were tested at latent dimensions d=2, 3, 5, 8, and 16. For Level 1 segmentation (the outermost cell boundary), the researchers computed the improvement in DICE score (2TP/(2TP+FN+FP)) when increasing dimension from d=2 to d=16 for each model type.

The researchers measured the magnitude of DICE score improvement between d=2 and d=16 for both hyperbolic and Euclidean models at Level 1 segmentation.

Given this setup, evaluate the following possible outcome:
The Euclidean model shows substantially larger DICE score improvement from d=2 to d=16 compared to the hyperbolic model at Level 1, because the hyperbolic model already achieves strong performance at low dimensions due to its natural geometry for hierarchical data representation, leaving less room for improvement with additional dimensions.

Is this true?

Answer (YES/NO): YES